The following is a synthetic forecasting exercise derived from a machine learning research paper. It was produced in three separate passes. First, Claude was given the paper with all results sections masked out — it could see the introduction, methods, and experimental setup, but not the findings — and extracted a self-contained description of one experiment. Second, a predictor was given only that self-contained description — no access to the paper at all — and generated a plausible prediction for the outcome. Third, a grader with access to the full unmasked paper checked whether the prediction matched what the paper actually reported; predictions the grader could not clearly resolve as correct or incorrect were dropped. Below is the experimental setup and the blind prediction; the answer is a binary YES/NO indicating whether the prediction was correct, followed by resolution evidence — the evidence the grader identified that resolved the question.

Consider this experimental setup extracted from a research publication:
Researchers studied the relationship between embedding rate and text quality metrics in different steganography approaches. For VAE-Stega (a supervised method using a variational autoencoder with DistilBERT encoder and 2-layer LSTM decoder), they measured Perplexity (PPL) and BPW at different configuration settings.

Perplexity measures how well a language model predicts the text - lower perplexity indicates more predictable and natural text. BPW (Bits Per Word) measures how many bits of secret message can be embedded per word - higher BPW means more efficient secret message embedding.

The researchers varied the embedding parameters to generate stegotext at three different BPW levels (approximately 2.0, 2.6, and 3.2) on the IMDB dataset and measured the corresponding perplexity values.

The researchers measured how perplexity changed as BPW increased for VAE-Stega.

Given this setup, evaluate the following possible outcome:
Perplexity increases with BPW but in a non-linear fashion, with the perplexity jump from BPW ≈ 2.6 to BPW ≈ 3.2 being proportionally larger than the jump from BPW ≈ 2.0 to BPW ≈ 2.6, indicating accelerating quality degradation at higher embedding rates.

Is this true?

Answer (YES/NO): YES